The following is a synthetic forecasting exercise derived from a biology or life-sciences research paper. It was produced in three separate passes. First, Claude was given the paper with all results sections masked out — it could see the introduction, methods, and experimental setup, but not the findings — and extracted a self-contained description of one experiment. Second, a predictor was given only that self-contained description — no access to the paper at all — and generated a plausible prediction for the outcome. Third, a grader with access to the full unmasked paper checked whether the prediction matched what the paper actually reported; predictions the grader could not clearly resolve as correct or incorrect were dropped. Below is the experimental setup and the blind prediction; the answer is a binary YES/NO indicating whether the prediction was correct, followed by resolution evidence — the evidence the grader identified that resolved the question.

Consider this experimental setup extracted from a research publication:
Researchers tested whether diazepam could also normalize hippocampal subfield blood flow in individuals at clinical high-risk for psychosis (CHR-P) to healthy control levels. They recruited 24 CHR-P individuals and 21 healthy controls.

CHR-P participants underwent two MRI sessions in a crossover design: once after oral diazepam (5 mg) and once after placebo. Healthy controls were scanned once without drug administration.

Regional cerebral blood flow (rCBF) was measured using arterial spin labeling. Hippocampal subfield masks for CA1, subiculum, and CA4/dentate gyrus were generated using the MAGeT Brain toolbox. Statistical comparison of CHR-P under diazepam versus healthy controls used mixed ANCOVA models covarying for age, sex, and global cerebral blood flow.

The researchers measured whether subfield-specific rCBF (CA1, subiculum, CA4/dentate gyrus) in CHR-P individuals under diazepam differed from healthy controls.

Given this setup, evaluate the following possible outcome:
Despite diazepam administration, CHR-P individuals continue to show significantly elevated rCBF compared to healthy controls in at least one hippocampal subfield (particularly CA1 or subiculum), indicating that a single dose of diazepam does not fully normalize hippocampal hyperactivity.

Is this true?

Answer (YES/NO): NO